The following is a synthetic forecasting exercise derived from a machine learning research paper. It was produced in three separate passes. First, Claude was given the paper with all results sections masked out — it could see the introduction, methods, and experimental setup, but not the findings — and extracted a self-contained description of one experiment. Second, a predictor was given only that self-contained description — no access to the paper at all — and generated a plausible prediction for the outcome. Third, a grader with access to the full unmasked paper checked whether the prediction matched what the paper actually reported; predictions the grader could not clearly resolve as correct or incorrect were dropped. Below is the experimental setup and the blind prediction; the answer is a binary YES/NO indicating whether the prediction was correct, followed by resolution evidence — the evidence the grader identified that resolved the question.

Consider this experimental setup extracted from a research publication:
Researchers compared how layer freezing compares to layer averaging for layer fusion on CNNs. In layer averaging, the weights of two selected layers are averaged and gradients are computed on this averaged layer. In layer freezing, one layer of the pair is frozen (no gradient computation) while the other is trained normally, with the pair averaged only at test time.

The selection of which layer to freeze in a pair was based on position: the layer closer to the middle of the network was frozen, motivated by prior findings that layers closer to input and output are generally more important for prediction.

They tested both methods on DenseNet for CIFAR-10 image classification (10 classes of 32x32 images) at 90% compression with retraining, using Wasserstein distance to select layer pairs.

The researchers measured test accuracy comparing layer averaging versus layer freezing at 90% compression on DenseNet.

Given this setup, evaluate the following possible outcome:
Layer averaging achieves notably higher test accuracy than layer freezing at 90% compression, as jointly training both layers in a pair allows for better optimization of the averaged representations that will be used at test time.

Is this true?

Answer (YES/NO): YES